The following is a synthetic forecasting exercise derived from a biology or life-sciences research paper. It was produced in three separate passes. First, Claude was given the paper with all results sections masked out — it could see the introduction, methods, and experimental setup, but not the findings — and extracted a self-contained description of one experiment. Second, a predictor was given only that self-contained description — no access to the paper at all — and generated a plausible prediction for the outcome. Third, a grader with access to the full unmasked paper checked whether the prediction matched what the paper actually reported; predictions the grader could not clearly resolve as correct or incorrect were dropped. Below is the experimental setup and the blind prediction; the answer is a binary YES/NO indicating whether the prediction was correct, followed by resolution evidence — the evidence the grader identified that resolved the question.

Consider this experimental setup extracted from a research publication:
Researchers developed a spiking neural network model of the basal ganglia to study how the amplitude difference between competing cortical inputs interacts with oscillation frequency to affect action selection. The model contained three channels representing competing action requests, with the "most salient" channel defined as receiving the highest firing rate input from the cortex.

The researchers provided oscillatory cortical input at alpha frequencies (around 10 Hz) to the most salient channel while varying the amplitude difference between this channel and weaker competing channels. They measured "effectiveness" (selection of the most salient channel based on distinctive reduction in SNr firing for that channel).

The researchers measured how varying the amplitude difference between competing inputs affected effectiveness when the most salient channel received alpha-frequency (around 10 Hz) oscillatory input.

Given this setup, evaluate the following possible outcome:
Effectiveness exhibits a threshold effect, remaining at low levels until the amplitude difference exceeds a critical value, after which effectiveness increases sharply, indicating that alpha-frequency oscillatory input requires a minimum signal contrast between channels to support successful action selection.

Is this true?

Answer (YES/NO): NO